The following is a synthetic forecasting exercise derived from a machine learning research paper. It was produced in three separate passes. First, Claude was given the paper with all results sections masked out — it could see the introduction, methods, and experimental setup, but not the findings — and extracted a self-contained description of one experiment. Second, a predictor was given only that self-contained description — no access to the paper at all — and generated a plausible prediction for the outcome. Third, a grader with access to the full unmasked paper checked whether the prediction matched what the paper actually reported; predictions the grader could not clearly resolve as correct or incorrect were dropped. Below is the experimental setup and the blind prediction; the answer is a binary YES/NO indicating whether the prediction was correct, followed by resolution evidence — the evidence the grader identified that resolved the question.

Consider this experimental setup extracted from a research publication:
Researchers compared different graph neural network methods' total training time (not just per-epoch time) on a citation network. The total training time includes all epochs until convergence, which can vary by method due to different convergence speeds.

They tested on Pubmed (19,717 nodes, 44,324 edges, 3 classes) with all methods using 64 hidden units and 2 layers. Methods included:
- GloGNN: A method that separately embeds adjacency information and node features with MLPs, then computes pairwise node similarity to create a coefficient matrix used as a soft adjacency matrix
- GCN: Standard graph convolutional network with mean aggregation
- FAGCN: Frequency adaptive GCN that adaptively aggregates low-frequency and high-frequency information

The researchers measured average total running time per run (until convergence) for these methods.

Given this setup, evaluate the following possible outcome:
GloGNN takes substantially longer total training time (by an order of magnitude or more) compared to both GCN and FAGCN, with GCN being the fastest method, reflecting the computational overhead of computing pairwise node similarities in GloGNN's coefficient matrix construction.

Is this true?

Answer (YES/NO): NO